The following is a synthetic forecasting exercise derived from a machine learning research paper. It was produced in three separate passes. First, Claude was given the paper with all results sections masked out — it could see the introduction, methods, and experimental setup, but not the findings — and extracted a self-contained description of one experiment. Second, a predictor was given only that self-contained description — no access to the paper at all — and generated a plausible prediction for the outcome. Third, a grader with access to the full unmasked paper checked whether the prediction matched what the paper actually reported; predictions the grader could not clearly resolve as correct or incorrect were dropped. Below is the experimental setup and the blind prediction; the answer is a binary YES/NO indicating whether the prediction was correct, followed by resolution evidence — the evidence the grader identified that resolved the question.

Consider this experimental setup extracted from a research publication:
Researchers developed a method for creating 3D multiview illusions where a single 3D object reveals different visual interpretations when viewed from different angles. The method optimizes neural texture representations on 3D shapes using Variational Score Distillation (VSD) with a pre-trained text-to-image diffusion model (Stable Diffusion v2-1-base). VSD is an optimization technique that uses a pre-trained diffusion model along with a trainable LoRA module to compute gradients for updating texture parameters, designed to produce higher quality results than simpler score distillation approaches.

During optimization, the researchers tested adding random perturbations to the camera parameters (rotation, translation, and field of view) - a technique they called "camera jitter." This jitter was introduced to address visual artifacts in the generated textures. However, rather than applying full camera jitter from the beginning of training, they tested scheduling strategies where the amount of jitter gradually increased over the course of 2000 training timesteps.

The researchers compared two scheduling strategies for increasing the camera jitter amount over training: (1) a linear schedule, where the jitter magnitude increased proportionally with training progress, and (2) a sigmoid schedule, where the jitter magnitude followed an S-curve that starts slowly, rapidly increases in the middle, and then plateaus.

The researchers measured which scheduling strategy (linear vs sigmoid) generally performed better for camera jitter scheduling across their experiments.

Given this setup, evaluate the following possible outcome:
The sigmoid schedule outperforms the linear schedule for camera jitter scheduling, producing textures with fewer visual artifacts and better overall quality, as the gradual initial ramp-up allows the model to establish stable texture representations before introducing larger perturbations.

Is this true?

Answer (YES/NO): NO